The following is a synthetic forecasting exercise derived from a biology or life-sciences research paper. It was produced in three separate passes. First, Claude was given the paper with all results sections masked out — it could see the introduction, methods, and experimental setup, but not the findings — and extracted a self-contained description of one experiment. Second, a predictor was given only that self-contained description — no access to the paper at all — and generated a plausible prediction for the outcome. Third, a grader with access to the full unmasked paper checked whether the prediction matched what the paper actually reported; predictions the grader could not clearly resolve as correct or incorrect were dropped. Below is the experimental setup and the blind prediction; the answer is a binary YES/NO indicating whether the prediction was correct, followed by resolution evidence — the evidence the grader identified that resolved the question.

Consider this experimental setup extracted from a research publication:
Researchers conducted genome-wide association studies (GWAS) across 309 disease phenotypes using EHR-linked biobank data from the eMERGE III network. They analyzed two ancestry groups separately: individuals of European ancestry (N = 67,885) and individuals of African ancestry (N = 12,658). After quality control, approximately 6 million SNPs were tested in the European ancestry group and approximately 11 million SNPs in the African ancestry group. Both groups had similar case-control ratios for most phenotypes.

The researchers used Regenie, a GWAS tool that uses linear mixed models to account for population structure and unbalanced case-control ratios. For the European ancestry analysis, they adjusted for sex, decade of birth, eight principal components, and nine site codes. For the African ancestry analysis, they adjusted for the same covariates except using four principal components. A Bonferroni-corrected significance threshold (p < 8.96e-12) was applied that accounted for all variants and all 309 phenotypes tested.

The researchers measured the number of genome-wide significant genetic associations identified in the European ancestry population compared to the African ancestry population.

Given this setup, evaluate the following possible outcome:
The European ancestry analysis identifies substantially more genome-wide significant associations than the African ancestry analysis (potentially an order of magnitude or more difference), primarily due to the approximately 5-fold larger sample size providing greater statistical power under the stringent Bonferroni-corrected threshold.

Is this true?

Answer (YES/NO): YES